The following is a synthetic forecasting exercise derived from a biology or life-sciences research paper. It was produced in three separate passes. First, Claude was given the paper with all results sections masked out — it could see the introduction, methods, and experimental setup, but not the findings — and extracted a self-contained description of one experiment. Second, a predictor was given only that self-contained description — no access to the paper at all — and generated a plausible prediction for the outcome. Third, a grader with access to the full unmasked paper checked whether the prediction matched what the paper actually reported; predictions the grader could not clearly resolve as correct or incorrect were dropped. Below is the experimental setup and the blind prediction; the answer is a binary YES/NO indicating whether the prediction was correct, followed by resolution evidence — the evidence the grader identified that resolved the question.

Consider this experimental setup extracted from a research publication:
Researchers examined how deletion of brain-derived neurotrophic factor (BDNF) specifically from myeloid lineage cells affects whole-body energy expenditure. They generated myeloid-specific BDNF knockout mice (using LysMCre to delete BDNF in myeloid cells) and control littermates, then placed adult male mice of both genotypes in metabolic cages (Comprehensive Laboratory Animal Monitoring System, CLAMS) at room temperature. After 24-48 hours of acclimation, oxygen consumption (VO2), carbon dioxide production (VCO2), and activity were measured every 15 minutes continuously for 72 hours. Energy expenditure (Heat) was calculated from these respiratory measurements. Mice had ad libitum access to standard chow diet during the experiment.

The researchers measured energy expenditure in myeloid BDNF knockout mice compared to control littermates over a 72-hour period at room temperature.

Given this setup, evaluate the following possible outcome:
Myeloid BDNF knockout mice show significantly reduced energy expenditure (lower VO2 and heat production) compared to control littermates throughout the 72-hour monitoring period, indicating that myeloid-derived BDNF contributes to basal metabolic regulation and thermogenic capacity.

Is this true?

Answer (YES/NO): YES